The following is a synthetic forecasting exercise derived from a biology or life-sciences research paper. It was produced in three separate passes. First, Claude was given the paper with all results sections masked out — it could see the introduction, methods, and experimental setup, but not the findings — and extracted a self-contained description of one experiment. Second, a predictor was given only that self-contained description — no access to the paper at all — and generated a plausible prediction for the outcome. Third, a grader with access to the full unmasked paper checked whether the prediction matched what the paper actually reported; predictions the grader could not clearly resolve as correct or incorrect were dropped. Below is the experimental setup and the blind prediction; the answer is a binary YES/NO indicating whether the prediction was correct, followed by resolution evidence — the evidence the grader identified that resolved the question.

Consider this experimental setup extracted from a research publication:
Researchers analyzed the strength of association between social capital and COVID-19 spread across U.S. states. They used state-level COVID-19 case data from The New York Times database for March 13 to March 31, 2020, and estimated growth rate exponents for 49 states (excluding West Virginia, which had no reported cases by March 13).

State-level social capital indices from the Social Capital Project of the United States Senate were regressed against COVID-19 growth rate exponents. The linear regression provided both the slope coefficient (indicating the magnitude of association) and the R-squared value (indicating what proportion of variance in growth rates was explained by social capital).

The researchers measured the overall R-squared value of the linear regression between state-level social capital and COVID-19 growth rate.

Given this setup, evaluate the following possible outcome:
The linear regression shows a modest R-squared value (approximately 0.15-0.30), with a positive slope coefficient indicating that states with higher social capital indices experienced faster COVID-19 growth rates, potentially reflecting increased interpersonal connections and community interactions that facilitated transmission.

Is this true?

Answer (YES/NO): NO